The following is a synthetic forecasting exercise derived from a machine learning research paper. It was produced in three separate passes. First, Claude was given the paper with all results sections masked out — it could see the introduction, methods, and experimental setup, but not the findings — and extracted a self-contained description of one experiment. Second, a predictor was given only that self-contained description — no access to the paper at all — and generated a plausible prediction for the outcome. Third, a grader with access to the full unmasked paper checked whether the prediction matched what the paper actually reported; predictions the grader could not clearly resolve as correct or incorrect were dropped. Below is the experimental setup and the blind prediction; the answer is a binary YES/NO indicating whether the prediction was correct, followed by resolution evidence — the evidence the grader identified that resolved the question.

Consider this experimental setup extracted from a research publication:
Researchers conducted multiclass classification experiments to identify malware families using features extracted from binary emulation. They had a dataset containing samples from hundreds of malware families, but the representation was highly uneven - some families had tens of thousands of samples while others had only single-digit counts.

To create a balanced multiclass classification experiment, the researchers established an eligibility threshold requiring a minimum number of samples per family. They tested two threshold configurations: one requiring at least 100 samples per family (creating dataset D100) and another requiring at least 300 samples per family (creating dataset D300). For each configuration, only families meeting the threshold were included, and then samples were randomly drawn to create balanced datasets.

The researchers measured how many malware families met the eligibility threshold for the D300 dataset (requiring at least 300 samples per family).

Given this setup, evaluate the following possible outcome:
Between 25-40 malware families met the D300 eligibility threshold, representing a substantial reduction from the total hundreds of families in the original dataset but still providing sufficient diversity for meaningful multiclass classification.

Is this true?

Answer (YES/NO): NO